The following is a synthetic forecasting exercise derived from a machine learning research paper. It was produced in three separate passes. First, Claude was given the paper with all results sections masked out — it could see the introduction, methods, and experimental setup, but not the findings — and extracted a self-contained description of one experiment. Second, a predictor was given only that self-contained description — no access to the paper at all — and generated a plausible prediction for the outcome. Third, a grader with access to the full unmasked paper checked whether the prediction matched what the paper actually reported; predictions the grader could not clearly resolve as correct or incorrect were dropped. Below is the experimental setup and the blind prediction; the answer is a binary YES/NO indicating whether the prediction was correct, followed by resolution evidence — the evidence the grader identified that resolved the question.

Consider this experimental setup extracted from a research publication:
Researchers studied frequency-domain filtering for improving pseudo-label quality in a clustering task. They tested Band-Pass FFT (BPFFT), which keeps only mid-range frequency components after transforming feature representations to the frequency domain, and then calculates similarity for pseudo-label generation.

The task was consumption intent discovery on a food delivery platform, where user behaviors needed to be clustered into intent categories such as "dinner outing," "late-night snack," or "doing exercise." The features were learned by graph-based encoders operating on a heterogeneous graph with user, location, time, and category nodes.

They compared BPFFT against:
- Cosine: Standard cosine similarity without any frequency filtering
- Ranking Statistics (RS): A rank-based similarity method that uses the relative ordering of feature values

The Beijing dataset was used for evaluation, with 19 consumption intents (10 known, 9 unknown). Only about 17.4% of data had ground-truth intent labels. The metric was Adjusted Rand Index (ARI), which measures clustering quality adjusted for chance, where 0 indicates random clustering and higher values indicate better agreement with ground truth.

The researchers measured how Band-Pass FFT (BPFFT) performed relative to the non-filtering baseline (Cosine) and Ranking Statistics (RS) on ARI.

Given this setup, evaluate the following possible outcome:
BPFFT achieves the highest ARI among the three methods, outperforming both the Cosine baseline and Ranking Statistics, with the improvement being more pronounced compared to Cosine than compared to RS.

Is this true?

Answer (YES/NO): NO